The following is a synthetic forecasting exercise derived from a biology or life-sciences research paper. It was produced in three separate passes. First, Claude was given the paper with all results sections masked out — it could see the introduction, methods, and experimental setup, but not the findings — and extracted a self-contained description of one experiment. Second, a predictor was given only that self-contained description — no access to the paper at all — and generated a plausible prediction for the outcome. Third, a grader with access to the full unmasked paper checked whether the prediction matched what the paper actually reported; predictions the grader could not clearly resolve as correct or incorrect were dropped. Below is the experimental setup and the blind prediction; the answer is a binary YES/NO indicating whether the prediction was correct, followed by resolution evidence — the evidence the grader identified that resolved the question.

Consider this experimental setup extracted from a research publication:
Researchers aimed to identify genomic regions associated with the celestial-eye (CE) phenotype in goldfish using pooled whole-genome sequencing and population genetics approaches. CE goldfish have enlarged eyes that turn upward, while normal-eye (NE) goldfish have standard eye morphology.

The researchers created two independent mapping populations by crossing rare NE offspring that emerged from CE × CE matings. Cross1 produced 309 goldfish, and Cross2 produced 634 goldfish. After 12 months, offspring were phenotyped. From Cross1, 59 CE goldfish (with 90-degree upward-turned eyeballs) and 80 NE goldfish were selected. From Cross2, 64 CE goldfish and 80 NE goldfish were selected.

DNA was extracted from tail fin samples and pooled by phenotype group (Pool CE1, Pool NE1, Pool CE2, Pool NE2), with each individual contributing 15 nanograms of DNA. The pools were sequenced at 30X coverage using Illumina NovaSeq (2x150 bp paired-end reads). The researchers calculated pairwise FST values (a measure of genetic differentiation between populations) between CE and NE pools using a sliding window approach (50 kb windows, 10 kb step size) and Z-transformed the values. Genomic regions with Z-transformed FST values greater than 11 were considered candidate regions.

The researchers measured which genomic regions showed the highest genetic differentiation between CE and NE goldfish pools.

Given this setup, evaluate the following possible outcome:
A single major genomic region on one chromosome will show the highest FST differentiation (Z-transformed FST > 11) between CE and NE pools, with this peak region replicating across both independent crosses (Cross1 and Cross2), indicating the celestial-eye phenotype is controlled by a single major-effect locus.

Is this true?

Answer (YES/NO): YES